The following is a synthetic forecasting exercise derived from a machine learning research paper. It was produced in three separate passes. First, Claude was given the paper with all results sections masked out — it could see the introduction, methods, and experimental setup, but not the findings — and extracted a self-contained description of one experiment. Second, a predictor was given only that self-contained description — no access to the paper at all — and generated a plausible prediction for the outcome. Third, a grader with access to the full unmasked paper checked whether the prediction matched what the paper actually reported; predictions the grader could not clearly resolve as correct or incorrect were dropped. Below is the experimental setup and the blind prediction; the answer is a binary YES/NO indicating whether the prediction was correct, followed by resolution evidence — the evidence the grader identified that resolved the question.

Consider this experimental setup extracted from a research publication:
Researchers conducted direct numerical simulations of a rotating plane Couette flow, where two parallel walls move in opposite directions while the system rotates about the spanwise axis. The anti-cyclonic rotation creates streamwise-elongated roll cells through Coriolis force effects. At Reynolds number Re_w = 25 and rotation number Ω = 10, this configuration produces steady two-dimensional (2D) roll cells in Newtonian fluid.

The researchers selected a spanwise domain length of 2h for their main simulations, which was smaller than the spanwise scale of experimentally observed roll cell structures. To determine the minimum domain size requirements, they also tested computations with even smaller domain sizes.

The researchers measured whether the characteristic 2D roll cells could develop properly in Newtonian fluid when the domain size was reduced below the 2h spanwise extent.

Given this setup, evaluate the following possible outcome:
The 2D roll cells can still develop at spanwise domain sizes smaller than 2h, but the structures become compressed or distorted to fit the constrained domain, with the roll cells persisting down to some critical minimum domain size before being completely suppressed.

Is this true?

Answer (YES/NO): NO